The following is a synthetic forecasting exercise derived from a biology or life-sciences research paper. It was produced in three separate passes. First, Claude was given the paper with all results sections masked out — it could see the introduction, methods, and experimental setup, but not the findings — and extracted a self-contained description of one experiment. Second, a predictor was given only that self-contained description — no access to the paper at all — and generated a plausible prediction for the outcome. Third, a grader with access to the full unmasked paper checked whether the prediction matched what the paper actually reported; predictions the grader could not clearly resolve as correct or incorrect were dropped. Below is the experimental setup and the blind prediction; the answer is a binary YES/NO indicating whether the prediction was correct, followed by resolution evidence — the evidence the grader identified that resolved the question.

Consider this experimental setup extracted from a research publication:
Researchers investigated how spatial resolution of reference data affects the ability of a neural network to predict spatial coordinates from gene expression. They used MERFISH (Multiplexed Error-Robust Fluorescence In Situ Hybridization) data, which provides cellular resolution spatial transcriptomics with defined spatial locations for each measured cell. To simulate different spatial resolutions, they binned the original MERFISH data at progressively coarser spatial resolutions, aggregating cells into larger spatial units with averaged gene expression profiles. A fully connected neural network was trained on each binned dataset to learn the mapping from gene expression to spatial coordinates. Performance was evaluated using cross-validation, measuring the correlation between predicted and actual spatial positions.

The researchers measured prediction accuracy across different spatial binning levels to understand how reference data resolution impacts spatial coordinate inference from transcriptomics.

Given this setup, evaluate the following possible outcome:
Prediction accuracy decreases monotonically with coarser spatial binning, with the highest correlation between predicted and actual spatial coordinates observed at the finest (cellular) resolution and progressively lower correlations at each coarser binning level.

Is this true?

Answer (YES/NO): NO